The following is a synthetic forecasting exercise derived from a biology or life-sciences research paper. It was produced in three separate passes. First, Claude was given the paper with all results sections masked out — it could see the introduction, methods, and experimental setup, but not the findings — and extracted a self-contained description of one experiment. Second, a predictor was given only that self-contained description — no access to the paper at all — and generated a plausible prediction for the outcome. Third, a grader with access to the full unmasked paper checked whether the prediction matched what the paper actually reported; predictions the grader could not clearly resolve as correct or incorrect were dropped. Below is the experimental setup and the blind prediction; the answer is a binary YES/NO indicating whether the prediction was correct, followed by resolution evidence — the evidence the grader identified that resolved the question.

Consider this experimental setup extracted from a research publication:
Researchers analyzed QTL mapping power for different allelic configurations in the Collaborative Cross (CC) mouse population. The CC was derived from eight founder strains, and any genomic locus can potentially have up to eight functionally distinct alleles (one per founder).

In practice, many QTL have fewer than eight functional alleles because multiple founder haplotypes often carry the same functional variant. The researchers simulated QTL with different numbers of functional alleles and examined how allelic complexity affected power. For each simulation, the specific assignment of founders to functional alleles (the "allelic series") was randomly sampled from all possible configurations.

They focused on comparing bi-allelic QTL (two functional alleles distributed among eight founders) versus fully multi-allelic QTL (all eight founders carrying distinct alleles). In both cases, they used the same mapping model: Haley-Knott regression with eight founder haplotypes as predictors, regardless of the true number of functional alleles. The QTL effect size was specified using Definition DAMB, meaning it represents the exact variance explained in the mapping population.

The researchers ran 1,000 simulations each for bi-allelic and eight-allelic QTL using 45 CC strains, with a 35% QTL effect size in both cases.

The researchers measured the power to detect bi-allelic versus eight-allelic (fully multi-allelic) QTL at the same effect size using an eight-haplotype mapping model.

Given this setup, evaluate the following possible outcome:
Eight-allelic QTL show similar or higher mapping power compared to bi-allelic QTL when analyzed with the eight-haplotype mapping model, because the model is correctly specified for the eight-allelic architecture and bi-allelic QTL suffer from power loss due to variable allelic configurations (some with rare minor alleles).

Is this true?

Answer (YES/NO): YES